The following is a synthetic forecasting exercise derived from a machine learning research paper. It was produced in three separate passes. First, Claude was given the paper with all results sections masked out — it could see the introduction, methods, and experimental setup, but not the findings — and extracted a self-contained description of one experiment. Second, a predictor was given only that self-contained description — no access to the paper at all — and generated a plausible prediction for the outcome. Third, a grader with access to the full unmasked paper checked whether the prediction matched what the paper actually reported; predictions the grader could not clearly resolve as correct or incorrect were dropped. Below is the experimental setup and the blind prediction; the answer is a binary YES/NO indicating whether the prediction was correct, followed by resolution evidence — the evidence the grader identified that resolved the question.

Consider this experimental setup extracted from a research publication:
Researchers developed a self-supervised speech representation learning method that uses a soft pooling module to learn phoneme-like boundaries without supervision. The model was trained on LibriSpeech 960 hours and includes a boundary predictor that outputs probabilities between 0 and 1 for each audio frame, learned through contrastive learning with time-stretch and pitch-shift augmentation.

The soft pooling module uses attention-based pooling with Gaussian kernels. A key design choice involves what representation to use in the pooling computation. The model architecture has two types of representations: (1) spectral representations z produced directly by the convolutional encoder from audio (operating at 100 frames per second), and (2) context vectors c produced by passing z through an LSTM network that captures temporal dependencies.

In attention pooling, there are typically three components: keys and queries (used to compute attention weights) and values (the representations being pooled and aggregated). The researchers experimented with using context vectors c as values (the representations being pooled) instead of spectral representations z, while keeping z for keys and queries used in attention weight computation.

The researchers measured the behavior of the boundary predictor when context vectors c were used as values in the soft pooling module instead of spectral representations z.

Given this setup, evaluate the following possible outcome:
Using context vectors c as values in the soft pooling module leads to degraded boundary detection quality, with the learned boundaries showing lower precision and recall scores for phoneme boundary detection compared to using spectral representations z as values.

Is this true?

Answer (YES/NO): NO